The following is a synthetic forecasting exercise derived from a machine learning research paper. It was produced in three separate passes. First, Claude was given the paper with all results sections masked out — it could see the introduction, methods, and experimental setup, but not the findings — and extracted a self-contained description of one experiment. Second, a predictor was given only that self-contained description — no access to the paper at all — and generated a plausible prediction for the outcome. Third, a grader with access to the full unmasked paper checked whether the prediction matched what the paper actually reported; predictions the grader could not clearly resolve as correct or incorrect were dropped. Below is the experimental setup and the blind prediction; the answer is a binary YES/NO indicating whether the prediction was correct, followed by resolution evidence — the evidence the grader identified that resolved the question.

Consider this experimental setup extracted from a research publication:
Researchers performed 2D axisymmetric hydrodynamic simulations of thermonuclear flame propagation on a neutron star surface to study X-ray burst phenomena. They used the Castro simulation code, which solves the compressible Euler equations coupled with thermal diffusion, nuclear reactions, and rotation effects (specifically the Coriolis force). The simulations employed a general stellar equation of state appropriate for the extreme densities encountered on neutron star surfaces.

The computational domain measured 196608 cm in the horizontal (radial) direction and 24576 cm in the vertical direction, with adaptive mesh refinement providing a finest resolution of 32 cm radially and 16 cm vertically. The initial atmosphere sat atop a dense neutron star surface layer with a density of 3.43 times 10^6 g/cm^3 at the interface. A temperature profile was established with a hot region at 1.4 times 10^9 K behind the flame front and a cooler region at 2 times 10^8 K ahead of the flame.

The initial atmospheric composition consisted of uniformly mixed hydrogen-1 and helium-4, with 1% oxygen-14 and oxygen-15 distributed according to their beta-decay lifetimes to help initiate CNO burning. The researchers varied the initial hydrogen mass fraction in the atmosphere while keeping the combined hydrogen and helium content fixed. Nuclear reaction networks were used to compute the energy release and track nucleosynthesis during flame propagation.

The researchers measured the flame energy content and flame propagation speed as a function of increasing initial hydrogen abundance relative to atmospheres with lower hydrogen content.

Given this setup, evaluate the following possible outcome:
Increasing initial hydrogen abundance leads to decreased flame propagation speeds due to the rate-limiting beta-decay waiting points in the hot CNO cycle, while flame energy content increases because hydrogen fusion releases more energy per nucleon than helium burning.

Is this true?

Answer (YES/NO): NO